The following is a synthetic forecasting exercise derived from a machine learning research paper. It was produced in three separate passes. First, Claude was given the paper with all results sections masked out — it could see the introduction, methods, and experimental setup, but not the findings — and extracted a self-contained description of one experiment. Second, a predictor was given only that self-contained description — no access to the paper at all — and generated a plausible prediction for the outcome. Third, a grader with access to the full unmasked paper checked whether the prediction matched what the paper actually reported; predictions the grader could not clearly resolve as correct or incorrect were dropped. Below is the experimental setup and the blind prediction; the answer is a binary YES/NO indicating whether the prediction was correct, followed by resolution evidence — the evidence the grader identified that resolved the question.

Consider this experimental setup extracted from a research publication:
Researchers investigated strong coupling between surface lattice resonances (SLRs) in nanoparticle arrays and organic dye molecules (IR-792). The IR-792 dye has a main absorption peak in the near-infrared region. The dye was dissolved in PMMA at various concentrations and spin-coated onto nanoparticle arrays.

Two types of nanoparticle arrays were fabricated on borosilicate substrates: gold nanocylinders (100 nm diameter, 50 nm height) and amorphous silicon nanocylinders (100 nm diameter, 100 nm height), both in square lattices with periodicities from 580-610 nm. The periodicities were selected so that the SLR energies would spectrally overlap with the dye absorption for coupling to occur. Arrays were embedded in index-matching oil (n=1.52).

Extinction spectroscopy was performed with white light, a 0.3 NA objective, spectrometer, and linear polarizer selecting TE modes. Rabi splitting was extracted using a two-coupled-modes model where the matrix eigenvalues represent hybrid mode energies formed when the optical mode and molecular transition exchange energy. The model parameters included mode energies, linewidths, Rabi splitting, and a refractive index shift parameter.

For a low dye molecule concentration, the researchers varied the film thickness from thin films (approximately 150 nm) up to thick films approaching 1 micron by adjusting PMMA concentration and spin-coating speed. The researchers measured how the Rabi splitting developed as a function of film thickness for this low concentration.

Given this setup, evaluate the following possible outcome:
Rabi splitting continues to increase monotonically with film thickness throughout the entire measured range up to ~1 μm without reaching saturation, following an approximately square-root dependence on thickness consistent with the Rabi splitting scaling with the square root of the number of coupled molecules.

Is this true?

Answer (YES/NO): NO